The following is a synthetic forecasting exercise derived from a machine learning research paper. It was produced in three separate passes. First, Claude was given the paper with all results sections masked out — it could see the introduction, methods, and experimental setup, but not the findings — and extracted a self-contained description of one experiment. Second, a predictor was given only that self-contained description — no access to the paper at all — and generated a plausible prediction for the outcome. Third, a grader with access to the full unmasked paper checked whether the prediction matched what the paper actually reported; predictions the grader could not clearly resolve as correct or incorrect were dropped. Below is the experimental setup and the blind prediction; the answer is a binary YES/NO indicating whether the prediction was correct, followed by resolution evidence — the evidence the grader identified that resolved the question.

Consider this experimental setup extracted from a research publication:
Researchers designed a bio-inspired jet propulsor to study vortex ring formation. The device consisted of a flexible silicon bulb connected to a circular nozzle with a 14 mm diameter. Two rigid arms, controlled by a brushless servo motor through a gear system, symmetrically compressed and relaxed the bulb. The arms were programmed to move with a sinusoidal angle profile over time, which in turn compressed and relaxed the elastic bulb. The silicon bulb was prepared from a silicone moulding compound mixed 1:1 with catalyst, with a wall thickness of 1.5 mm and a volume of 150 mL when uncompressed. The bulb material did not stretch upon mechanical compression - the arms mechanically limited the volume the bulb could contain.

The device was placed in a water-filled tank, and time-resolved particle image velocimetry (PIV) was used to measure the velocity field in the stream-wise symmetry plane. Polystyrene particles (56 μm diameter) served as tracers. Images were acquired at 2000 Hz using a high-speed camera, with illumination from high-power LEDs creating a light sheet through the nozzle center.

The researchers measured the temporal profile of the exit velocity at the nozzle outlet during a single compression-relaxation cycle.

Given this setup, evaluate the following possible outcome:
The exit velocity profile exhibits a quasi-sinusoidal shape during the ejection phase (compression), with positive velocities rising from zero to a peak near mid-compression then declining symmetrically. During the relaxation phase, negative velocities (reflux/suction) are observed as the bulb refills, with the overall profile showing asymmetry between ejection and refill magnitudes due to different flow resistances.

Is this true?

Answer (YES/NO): NO